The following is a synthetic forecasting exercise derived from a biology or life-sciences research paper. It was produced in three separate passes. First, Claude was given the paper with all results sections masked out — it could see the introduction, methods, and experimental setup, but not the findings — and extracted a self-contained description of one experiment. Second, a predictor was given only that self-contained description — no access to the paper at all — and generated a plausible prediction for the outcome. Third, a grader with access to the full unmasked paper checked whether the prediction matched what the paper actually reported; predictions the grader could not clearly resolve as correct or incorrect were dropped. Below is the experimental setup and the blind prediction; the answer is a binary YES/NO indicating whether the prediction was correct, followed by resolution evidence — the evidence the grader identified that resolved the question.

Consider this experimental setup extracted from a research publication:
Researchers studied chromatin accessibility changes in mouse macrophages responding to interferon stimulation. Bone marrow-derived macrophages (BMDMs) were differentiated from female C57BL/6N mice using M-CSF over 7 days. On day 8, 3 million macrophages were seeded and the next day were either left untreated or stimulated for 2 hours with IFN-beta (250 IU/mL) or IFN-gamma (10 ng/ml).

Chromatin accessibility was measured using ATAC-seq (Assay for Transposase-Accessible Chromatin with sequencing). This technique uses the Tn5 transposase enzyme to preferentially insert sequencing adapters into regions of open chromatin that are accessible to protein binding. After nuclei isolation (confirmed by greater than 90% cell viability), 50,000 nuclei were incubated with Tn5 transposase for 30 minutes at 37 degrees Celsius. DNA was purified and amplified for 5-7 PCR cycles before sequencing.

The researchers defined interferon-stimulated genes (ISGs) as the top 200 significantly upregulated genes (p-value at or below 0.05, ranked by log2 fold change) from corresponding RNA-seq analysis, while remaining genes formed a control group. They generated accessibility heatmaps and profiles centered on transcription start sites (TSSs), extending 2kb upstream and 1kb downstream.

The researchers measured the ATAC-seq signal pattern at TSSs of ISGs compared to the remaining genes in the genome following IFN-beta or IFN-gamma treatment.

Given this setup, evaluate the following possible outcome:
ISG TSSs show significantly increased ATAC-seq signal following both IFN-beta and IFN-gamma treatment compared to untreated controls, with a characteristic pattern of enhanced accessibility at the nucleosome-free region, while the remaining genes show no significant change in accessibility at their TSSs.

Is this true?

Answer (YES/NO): YES